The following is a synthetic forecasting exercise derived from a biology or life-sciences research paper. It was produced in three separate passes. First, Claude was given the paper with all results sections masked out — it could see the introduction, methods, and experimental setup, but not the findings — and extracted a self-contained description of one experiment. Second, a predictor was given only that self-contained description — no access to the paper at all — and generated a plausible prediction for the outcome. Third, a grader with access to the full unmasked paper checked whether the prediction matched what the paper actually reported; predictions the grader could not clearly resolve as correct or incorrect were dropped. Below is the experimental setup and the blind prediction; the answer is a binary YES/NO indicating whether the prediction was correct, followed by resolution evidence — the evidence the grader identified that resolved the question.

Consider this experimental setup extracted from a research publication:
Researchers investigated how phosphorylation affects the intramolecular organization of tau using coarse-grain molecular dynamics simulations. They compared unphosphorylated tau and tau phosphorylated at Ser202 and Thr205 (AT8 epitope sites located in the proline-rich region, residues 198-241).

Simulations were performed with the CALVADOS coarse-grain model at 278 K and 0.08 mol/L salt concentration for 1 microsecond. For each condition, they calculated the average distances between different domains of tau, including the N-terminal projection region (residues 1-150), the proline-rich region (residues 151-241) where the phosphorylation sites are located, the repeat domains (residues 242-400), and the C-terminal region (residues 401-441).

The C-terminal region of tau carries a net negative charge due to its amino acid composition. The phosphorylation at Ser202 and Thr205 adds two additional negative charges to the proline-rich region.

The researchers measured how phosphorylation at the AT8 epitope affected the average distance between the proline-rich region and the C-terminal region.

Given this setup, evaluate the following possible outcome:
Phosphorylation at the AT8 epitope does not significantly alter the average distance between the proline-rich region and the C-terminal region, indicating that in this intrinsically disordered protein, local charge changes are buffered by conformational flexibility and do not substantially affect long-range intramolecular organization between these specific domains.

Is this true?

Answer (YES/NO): YES